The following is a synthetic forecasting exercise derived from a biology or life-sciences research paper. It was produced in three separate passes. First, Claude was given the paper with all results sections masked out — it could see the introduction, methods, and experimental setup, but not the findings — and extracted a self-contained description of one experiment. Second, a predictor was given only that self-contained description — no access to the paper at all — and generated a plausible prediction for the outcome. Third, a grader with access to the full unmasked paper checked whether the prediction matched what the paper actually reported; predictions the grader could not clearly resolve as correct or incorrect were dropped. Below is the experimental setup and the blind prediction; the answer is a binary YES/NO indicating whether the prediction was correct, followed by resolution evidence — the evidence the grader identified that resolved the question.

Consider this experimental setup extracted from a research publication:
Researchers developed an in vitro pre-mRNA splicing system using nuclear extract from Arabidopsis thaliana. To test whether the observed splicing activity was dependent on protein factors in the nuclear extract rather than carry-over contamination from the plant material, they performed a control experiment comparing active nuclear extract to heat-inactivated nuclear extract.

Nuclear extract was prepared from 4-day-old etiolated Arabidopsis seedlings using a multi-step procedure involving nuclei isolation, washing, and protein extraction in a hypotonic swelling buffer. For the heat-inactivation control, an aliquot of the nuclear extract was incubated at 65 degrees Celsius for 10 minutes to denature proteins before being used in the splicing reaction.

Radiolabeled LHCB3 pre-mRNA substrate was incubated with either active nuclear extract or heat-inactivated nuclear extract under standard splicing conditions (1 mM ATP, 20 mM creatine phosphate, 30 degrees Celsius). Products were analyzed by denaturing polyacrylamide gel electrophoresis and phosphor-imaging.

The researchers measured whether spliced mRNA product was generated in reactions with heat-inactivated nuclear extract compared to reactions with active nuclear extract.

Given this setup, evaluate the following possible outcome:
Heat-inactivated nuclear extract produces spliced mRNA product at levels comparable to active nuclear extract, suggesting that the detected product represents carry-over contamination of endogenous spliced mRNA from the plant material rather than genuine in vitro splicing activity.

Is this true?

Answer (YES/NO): NO